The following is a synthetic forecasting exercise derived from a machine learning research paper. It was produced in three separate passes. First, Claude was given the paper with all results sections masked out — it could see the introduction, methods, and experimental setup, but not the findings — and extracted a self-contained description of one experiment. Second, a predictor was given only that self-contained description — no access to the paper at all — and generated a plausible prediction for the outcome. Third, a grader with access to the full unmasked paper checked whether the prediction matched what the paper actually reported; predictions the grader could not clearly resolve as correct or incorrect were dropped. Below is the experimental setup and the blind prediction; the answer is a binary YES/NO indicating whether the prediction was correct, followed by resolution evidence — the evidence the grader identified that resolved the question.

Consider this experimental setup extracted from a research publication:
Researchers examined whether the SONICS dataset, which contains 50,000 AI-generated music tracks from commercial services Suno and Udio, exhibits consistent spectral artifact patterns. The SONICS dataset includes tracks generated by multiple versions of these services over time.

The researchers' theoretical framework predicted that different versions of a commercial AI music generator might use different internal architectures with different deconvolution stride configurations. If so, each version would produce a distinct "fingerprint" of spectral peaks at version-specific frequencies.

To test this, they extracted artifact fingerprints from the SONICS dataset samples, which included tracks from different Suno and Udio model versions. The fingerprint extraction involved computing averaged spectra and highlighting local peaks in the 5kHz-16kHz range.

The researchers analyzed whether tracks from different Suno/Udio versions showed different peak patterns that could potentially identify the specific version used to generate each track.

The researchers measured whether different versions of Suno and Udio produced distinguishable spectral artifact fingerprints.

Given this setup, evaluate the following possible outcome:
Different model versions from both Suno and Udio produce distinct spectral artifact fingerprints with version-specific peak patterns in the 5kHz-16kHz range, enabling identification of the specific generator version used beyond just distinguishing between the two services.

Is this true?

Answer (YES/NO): NO